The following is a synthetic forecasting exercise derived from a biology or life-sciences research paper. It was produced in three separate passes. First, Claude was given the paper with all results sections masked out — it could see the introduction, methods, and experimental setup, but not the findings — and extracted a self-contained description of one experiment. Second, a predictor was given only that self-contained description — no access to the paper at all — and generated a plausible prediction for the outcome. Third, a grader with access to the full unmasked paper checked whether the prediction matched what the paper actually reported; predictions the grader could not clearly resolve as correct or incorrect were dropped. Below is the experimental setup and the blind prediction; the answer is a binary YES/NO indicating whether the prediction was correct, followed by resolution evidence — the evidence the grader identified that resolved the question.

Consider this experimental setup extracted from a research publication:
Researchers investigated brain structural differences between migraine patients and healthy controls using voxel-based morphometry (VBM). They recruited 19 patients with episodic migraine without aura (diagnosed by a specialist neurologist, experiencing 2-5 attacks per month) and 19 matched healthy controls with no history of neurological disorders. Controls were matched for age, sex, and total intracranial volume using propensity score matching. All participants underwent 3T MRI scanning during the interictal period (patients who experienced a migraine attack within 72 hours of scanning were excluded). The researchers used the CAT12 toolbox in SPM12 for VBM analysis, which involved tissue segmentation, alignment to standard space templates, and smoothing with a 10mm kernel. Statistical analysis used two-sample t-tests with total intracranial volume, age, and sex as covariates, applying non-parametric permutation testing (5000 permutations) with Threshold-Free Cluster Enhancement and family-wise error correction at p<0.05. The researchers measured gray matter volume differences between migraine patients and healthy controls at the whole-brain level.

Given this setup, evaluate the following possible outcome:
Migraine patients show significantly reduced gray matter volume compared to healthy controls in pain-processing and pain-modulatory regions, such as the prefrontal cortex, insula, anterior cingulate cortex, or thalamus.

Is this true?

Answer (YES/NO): NO